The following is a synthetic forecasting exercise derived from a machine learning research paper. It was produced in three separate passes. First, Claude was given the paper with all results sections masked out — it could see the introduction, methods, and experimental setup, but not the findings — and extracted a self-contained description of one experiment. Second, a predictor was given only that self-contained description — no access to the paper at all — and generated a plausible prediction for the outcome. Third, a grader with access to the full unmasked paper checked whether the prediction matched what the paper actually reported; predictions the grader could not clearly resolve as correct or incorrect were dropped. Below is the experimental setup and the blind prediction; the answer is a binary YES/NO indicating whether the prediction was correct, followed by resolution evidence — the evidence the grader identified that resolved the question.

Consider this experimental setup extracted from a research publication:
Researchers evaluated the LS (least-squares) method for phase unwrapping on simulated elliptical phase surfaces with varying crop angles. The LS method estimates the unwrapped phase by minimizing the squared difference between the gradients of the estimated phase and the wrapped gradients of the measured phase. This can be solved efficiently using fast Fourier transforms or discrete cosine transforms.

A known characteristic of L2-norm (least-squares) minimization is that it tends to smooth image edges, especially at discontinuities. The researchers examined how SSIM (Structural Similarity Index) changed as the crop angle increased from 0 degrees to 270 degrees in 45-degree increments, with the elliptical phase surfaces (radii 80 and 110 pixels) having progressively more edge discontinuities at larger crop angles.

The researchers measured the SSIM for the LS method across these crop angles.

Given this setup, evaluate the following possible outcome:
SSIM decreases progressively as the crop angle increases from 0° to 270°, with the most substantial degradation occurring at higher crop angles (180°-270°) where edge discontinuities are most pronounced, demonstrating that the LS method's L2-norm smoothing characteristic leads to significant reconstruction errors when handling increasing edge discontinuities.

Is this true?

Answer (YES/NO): YES